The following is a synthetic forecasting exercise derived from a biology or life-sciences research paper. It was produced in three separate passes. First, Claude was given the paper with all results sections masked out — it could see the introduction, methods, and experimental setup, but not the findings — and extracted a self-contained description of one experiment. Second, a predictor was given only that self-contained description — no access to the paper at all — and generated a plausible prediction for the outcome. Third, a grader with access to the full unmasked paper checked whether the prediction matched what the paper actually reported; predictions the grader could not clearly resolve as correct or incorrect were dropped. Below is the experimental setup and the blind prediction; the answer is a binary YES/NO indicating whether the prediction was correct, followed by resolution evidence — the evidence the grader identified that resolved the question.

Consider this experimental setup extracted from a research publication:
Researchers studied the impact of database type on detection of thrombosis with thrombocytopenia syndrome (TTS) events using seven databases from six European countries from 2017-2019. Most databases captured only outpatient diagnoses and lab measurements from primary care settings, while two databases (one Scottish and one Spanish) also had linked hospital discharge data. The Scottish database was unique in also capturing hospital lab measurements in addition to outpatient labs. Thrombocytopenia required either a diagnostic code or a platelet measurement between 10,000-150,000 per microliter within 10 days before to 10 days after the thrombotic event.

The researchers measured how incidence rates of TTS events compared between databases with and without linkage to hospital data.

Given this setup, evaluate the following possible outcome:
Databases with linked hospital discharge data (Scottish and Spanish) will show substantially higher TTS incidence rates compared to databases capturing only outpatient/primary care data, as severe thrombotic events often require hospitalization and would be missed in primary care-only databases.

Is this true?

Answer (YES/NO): NO